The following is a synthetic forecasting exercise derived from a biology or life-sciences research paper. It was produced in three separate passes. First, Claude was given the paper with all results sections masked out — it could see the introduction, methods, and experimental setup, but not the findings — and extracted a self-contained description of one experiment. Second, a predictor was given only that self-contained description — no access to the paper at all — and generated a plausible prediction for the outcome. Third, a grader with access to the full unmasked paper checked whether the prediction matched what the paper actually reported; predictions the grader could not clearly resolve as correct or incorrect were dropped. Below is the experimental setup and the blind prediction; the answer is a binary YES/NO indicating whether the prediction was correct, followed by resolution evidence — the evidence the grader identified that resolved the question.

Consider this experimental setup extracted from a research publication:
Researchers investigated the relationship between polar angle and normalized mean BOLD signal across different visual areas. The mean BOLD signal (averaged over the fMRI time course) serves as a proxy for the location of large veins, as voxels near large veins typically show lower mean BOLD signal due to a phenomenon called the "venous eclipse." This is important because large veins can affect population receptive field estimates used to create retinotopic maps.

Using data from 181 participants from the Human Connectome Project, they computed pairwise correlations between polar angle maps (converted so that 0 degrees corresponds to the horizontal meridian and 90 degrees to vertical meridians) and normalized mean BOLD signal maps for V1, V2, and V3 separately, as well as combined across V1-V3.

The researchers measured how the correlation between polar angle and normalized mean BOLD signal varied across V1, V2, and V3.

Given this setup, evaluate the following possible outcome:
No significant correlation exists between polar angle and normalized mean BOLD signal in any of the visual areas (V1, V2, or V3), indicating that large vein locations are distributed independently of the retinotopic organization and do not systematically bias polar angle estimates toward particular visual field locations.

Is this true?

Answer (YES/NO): NO